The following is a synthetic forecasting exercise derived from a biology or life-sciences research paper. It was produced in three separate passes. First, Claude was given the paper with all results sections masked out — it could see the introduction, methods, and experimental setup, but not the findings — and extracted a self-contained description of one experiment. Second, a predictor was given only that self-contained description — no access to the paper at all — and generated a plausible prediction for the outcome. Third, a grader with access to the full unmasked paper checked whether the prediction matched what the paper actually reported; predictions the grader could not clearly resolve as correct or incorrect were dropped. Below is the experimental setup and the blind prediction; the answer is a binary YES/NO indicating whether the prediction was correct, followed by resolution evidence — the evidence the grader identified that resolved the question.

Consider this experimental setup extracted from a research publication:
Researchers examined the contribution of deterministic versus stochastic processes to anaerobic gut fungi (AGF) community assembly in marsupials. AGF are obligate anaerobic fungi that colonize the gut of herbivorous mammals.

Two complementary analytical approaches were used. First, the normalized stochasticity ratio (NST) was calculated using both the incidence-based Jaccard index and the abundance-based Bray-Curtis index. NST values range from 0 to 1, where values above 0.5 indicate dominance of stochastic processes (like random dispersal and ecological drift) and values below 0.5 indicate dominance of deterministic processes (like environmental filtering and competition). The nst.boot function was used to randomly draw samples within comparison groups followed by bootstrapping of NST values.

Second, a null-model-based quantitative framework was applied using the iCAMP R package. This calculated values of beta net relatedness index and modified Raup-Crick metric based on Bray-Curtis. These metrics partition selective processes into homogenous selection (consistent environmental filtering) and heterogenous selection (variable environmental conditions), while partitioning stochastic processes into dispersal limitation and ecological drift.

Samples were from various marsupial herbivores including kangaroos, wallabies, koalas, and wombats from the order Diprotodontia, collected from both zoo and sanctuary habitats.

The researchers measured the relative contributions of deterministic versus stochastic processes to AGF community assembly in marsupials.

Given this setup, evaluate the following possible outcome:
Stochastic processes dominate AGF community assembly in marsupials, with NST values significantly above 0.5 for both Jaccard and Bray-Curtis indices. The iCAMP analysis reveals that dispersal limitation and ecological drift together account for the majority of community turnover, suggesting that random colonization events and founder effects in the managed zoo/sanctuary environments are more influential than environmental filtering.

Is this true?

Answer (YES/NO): NO